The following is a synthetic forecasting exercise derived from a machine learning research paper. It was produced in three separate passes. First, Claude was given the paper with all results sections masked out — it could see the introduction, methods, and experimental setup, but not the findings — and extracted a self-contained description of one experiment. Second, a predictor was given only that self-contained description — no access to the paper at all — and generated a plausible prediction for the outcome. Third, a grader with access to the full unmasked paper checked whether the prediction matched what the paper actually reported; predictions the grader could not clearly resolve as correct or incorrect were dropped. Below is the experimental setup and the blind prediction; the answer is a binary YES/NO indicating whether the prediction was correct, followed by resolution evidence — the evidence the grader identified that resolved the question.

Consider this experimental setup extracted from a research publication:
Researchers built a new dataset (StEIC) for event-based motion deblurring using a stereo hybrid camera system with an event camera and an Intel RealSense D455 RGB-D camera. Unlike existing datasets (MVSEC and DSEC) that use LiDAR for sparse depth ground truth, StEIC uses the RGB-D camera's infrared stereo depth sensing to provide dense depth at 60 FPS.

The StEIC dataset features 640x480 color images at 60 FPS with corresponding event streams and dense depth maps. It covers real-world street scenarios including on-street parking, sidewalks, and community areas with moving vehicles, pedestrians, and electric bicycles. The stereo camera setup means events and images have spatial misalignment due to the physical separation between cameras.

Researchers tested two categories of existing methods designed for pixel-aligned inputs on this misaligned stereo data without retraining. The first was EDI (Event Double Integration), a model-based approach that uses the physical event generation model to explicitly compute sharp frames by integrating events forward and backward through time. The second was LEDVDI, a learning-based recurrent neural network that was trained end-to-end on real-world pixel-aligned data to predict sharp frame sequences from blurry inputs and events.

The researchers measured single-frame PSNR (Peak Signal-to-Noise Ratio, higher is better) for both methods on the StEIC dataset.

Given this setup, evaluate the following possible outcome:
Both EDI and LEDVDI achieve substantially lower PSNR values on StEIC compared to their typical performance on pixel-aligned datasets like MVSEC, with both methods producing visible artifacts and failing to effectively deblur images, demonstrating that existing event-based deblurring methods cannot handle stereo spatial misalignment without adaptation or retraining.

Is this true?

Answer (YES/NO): NO